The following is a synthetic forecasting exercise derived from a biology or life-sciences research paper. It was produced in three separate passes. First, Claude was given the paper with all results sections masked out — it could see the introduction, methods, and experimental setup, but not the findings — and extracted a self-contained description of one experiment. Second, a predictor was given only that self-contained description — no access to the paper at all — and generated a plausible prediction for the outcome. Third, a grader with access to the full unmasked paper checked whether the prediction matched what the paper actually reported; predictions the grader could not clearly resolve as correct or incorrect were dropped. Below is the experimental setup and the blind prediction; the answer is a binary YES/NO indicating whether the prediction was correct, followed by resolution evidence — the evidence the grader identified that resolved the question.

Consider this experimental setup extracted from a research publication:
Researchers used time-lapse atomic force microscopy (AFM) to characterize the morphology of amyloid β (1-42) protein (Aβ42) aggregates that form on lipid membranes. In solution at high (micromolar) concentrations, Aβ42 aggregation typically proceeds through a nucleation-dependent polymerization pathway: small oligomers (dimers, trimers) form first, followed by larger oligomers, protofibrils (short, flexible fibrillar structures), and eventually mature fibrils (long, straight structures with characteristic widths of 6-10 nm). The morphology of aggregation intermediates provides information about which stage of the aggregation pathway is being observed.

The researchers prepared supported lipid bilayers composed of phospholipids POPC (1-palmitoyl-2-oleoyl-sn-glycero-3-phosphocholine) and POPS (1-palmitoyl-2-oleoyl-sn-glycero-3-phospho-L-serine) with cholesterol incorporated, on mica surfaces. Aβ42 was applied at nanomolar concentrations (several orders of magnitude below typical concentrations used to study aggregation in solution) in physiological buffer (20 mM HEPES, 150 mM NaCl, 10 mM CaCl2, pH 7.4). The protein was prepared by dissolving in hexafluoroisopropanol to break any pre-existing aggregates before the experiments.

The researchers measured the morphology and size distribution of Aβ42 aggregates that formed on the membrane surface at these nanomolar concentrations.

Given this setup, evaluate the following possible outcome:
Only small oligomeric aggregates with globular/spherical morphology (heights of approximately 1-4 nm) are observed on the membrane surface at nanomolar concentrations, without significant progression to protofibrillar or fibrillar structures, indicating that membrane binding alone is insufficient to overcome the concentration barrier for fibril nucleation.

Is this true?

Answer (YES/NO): NO